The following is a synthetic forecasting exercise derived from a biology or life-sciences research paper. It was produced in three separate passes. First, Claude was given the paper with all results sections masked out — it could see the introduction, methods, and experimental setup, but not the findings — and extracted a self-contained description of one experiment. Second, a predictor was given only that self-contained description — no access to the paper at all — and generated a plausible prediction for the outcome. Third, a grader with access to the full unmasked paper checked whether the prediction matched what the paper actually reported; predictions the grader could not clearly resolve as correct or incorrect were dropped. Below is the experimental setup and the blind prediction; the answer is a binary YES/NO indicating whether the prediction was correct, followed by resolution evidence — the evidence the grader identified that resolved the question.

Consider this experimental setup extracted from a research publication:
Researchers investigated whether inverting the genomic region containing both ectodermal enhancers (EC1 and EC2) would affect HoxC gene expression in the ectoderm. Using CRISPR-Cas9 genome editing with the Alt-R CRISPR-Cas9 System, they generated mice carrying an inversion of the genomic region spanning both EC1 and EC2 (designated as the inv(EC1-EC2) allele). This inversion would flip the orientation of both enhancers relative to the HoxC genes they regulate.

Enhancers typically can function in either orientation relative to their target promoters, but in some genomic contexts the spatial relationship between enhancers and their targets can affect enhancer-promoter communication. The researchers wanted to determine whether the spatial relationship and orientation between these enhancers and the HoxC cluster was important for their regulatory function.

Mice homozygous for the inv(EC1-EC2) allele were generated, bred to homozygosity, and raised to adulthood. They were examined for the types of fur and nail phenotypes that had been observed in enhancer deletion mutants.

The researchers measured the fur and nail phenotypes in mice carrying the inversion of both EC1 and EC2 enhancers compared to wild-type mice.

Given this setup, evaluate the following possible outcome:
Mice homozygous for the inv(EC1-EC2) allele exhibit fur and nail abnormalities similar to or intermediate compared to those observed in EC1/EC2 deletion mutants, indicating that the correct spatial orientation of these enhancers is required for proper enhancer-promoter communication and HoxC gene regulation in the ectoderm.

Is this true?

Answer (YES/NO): NO